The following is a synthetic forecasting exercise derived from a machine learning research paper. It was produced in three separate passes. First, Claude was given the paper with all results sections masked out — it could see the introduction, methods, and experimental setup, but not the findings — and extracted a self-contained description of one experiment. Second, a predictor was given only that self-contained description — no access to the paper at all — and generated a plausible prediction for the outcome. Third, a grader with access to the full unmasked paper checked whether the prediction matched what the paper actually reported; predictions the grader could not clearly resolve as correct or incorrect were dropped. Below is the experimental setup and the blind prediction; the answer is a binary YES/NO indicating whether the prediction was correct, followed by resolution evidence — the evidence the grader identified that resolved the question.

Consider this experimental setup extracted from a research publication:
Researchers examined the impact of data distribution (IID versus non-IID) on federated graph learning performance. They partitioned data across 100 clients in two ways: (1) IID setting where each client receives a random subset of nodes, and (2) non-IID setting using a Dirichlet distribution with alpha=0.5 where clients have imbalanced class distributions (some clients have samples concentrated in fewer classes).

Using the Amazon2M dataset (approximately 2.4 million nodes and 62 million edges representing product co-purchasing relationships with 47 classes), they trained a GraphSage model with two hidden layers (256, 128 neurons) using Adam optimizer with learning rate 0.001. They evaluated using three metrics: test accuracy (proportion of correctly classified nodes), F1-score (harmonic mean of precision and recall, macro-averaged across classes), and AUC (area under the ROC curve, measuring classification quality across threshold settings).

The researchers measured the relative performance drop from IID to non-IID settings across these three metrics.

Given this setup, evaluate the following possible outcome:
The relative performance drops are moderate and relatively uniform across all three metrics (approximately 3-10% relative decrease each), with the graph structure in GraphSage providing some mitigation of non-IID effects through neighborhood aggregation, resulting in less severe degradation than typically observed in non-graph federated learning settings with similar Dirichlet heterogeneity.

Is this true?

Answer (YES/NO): NO